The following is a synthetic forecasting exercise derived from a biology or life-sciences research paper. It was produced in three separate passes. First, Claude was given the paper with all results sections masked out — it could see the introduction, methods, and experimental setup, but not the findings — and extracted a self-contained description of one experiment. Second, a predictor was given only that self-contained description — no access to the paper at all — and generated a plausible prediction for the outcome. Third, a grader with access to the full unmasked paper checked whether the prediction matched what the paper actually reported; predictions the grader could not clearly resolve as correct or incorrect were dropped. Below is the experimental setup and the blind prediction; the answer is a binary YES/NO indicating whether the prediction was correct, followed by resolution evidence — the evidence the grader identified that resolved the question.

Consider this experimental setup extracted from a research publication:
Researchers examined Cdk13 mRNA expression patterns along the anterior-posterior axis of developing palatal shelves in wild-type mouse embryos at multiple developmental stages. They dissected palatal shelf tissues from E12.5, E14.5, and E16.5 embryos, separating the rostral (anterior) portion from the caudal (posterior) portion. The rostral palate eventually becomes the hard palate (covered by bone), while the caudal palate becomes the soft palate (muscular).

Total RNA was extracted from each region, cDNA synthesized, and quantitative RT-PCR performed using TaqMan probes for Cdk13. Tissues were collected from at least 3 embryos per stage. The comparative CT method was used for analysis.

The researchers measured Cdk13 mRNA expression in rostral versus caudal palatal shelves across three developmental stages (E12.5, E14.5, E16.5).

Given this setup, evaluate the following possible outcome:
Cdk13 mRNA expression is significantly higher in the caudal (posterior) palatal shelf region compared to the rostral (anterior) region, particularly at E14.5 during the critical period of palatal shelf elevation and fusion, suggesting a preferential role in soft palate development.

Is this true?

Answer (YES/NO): NO